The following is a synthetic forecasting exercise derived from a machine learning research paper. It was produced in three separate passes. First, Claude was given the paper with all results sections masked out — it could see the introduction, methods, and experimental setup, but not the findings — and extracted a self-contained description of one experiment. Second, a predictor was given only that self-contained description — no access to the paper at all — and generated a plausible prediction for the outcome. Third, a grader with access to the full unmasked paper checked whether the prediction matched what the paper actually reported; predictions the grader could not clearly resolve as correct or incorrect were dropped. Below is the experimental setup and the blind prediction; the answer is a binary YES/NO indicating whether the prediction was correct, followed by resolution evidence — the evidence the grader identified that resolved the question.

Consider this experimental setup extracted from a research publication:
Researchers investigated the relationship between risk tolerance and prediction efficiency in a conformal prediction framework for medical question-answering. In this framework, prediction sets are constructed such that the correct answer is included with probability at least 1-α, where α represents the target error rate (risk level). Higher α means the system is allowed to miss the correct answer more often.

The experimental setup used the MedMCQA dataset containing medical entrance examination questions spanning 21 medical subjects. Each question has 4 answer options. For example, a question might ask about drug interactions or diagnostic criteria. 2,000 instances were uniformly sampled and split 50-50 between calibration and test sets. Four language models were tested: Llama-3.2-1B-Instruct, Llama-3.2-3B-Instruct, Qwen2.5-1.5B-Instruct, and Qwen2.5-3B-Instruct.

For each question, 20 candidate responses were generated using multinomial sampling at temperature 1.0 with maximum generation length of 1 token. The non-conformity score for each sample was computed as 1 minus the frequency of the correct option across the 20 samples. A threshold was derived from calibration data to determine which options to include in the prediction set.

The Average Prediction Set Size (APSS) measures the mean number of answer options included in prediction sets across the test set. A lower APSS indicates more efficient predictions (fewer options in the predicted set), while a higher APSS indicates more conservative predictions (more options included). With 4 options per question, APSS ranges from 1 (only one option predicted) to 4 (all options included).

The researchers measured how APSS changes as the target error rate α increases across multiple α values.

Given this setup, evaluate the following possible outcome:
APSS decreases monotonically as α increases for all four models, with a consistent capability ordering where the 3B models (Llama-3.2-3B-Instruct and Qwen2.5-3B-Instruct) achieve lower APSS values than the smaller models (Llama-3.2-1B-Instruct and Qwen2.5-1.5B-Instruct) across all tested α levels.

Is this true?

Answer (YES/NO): NO